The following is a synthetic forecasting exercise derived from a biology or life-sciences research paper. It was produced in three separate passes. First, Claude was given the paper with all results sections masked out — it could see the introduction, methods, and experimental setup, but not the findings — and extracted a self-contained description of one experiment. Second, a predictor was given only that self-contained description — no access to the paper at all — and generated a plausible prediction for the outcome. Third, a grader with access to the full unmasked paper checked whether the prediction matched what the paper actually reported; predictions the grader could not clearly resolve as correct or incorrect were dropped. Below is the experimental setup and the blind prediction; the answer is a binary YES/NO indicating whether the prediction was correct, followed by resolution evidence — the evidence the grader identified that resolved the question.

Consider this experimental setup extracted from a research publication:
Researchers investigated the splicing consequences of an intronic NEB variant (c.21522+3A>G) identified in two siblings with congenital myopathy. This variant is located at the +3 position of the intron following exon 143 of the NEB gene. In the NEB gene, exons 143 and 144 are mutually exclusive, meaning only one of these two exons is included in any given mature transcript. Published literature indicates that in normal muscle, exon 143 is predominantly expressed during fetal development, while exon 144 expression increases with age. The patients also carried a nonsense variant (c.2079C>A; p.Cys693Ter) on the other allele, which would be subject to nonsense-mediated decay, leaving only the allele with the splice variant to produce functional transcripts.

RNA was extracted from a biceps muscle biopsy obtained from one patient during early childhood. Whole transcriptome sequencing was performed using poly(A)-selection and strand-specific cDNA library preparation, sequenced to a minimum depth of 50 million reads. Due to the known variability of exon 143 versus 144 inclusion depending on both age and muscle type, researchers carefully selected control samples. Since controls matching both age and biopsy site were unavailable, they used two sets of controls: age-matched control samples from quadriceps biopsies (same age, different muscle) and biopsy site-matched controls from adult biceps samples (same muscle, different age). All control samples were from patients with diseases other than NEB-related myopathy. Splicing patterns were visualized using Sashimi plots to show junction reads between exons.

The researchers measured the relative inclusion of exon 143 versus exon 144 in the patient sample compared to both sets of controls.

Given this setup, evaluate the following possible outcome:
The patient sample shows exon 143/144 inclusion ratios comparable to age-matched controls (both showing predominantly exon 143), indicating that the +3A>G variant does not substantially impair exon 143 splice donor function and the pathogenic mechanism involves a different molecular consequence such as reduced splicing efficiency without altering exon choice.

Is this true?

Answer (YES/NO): NO